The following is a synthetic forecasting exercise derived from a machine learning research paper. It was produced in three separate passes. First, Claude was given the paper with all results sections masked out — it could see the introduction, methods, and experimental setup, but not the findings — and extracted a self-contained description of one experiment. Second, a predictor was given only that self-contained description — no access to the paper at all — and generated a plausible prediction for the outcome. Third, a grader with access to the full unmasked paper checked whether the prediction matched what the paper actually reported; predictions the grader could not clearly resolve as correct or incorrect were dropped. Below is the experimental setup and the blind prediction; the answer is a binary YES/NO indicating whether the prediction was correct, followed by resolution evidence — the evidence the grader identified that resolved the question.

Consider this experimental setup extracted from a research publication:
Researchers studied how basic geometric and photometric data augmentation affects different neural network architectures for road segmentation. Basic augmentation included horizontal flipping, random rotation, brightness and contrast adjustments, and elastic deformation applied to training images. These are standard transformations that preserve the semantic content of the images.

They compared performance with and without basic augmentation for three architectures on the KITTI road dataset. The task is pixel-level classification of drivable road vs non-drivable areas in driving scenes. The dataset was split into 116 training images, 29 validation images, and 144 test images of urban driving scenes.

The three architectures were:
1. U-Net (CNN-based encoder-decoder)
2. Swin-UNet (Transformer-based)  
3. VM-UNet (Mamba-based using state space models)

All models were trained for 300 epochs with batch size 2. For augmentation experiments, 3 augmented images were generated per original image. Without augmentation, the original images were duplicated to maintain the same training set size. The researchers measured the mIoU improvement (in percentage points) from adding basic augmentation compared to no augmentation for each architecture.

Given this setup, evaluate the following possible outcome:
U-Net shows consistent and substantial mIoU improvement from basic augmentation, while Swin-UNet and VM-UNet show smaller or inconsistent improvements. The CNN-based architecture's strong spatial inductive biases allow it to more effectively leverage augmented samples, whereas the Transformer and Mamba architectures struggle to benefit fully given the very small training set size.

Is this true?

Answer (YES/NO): NO